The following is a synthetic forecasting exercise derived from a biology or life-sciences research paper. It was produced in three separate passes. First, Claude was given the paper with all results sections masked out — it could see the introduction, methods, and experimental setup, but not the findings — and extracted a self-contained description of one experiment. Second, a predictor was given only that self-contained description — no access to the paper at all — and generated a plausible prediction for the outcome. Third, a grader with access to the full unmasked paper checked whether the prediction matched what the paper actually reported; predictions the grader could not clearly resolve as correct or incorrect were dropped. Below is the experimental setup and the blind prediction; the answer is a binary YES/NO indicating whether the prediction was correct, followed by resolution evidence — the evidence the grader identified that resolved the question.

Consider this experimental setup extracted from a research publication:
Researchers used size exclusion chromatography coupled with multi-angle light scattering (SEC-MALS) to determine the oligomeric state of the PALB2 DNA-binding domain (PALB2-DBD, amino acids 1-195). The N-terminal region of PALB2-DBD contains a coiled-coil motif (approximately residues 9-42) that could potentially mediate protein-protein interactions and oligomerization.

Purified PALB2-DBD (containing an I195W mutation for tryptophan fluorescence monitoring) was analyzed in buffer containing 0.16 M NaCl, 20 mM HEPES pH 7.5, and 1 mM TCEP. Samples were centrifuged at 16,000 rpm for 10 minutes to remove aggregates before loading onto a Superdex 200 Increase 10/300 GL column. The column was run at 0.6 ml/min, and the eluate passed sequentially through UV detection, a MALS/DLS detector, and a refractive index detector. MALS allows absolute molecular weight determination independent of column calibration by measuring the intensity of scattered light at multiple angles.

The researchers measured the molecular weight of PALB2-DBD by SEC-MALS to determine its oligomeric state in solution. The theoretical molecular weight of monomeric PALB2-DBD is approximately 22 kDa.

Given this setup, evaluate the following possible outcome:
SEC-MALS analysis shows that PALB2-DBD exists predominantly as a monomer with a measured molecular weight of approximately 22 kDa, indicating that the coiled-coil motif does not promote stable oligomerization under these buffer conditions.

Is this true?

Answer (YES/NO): NO